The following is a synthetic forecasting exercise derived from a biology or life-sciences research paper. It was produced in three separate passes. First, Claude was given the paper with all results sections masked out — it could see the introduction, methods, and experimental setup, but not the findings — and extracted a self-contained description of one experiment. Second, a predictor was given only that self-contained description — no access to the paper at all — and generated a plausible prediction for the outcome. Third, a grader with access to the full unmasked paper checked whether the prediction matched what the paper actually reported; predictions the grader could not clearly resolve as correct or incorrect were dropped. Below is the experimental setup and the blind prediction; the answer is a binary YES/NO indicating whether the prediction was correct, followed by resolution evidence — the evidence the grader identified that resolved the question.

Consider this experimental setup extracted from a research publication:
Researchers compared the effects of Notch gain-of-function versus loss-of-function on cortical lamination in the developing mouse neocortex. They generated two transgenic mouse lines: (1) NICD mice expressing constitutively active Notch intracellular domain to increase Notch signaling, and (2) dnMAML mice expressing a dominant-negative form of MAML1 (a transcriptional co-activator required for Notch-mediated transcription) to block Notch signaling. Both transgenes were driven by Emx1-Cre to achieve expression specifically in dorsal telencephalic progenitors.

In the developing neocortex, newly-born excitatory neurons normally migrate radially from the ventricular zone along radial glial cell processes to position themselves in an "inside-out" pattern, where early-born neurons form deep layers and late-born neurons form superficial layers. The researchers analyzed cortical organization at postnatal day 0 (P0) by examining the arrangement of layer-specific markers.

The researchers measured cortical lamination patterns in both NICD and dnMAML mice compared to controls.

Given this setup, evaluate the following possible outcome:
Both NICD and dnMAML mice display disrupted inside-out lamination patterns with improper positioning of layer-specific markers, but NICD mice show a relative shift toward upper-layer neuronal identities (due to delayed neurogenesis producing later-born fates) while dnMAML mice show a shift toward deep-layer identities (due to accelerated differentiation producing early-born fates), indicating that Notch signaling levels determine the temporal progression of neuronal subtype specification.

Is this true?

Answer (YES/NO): NO